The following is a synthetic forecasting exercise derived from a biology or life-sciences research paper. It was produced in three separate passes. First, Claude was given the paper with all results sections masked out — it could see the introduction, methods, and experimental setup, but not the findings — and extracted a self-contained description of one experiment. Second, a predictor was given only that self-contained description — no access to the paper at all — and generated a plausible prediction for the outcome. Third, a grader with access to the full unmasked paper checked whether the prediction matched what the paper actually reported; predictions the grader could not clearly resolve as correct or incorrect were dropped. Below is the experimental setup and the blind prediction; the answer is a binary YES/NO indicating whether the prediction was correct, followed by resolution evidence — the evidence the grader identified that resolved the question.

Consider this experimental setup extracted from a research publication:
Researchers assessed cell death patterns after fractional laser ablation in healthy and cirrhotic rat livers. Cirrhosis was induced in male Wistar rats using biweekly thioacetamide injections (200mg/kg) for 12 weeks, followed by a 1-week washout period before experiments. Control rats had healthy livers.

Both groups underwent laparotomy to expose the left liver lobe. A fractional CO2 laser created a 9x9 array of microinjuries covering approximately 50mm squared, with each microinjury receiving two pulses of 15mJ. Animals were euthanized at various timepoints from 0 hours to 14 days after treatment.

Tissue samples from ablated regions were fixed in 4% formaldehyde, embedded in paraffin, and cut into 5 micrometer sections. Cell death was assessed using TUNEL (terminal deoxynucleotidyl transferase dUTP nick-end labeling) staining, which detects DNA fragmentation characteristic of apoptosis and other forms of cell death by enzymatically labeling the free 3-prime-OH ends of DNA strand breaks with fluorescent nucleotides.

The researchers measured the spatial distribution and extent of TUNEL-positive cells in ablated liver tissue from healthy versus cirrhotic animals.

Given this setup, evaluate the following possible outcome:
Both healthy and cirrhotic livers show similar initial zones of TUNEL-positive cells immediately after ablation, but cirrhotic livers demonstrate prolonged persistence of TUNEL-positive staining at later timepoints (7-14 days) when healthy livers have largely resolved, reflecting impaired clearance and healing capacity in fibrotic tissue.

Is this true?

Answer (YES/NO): NO